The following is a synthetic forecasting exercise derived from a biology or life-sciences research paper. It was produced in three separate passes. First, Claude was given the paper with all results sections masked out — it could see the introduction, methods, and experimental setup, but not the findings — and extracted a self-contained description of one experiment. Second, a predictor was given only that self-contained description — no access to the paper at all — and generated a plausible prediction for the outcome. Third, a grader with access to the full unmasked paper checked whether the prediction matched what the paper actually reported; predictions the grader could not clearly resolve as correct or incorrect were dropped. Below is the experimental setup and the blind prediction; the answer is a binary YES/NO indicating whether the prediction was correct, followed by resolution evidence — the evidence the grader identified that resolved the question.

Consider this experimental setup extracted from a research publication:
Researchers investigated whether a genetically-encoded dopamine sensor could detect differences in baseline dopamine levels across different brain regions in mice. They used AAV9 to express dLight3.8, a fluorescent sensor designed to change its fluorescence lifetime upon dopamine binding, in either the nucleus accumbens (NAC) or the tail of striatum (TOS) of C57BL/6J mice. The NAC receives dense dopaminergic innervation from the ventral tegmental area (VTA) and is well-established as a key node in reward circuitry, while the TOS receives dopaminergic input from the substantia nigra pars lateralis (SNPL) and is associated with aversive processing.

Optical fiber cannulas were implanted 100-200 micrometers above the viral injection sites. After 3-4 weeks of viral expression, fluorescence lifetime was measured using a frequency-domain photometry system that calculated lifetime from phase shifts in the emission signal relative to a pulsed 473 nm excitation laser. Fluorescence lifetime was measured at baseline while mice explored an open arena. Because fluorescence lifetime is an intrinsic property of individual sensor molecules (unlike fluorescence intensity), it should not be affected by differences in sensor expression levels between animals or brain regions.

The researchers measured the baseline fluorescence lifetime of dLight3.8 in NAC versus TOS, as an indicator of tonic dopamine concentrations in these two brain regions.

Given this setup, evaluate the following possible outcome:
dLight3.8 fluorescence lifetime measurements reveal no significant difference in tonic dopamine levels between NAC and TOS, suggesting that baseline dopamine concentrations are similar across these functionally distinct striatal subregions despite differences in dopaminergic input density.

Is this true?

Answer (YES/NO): NO